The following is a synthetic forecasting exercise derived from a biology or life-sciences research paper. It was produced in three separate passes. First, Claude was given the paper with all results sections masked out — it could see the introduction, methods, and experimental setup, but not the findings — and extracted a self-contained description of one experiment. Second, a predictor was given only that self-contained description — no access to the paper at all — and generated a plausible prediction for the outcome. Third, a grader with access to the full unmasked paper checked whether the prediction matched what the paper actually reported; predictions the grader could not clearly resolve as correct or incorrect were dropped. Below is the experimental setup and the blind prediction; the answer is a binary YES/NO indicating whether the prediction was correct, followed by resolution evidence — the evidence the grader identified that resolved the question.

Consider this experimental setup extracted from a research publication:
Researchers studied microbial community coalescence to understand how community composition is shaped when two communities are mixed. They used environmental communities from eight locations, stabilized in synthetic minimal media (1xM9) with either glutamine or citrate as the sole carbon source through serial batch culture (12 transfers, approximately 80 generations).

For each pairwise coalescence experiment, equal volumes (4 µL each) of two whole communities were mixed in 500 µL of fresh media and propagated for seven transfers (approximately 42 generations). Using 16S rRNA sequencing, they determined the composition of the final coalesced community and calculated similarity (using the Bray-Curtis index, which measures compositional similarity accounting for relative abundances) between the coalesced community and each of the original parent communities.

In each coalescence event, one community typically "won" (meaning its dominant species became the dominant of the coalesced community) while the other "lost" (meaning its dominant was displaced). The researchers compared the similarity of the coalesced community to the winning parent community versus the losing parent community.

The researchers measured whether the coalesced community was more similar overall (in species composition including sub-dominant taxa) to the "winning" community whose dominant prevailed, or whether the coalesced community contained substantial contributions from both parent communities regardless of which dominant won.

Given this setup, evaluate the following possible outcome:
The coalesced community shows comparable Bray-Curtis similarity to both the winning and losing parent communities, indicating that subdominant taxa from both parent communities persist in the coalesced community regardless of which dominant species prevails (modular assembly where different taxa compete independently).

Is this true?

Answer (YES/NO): NO